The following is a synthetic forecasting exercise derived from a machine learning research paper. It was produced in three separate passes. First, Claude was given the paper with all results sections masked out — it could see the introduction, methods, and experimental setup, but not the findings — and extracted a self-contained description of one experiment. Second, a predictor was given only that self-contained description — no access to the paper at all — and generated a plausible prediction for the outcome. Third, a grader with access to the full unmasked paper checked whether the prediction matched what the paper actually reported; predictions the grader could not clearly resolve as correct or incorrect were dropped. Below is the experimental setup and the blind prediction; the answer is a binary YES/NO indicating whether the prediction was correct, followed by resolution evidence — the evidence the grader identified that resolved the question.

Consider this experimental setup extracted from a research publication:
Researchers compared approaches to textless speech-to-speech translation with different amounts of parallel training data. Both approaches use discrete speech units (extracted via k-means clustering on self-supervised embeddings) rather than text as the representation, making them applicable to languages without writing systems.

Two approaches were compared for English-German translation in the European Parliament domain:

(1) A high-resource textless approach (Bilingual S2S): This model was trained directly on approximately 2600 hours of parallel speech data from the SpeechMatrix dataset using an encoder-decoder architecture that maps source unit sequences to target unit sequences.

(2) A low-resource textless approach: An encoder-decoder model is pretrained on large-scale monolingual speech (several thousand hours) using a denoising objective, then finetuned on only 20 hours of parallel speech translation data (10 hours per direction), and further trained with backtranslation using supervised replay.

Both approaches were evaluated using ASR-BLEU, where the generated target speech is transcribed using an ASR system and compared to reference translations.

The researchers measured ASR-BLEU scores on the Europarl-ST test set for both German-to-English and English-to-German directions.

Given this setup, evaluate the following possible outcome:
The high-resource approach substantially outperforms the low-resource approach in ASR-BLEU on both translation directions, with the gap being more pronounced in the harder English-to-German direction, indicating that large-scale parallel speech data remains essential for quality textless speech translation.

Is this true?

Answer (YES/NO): NO